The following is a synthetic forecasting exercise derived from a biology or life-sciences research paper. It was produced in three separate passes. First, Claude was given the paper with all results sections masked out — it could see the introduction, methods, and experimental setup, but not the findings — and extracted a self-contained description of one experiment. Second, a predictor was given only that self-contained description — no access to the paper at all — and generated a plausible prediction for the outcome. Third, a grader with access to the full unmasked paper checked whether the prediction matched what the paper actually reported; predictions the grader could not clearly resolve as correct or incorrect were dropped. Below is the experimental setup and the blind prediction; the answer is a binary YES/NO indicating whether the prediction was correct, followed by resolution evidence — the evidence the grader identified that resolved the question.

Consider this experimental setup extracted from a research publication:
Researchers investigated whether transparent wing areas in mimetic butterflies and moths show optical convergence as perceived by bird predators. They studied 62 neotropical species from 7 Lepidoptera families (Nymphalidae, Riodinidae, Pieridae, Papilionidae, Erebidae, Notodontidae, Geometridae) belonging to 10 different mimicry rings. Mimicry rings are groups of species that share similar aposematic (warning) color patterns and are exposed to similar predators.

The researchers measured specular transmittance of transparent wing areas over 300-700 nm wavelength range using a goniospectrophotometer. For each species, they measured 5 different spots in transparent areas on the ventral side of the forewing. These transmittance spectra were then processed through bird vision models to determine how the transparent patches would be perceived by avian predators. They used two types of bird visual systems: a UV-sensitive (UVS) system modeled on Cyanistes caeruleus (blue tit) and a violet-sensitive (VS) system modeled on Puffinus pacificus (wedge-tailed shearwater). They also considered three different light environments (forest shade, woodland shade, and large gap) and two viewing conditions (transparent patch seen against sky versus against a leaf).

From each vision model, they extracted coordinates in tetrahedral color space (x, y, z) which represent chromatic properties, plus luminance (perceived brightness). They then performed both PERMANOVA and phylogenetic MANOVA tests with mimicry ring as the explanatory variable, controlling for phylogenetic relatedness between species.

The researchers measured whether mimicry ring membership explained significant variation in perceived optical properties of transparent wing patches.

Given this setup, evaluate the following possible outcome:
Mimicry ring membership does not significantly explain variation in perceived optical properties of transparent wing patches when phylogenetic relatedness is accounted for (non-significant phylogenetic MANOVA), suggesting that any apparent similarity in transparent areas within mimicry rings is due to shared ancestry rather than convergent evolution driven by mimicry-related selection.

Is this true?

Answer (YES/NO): NO